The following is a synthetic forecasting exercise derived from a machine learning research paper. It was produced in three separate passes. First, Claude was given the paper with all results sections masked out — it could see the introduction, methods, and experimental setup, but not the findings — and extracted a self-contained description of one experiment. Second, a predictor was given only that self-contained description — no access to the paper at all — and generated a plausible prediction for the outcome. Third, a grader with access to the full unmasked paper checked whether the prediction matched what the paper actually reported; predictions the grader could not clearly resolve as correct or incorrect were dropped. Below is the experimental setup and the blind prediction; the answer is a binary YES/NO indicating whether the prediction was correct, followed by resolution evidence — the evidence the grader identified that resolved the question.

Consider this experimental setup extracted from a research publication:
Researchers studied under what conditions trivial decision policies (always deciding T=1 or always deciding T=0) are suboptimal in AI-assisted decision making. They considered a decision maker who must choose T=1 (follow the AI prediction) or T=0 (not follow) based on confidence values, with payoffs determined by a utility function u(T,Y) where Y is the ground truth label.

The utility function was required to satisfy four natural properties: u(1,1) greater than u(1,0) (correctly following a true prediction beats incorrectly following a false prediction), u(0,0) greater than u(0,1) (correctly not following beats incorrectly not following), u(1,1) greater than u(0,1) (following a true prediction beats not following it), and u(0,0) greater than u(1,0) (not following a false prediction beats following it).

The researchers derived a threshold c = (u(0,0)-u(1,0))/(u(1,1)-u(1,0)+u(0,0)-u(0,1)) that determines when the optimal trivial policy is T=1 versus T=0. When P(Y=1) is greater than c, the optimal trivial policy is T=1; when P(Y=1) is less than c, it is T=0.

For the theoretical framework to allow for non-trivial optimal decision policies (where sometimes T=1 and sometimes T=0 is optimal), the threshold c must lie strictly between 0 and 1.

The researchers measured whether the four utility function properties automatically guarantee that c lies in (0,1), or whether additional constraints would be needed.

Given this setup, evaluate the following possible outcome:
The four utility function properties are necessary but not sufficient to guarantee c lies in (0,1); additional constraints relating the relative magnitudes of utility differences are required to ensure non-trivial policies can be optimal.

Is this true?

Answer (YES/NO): NO